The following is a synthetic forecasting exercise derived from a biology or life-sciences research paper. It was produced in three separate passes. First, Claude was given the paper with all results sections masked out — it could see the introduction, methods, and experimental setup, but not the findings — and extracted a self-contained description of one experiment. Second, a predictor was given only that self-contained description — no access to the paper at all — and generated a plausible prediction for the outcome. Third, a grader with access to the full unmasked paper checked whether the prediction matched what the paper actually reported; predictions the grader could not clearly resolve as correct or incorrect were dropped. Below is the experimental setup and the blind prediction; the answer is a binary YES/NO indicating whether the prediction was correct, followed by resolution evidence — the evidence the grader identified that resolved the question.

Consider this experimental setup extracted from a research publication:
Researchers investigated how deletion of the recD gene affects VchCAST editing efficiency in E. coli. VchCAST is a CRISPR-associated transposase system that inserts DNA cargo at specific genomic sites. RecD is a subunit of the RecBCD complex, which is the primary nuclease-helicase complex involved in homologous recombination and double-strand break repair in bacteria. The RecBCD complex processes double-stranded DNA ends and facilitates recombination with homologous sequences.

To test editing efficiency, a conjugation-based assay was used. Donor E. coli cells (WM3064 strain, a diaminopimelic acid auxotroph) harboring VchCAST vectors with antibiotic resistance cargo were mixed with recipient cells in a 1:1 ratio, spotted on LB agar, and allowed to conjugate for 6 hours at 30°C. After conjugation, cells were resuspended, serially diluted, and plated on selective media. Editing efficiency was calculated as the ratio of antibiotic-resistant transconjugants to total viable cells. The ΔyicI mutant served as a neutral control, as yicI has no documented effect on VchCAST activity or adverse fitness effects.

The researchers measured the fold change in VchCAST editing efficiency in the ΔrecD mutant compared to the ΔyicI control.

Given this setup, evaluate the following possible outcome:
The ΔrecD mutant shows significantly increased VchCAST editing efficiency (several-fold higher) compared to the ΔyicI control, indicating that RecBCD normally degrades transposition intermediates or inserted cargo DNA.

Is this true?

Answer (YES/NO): YES